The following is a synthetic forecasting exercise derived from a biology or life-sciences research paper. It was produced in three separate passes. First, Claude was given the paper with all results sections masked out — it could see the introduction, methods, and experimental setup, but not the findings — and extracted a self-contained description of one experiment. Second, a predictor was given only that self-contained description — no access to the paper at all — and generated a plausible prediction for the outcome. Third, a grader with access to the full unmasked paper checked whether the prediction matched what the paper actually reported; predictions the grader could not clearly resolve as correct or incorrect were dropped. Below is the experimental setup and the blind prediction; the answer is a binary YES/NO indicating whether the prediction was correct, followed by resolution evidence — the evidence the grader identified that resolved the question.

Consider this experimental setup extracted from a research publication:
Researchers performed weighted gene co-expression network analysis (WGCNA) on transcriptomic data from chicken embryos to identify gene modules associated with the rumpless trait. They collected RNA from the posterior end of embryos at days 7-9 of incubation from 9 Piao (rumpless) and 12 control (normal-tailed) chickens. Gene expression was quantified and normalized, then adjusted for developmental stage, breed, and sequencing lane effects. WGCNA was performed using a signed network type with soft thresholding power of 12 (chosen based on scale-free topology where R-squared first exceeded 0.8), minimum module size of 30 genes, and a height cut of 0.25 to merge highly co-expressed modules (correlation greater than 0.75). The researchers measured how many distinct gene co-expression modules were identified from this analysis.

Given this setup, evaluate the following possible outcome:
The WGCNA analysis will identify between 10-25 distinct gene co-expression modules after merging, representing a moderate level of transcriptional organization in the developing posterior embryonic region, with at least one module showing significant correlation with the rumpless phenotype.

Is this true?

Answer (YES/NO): YES